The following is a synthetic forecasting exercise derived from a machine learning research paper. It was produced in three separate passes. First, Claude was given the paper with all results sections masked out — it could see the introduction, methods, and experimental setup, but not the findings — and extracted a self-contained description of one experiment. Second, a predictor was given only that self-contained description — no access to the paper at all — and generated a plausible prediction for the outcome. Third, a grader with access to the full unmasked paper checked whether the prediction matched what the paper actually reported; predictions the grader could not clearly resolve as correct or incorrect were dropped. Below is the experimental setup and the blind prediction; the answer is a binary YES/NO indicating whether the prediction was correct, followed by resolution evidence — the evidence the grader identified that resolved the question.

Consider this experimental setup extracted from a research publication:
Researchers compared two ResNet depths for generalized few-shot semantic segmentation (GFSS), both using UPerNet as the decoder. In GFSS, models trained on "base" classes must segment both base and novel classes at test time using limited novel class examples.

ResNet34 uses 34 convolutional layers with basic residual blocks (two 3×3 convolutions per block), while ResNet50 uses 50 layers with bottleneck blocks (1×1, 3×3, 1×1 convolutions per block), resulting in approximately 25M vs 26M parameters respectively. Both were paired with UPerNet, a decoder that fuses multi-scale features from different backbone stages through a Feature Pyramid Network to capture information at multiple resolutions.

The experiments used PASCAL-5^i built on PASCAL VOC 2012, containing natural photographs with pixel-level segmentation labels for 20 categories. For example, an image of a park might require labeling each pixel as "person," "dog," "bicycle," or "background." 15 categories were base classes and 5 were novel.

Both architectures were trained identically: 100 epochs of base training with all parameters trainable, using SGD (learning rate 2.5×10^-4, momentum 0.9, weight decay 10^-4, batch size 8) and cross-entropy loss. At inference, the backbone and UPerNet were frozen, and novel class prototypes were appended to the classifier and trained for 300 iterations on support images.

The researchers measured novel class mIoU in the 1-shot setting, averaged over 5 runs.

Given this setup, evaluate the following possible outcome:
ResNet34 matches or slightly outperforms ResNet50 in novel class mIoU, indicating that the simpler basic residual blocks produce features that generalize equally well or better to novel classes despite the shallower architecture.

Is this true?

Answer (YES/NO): NO